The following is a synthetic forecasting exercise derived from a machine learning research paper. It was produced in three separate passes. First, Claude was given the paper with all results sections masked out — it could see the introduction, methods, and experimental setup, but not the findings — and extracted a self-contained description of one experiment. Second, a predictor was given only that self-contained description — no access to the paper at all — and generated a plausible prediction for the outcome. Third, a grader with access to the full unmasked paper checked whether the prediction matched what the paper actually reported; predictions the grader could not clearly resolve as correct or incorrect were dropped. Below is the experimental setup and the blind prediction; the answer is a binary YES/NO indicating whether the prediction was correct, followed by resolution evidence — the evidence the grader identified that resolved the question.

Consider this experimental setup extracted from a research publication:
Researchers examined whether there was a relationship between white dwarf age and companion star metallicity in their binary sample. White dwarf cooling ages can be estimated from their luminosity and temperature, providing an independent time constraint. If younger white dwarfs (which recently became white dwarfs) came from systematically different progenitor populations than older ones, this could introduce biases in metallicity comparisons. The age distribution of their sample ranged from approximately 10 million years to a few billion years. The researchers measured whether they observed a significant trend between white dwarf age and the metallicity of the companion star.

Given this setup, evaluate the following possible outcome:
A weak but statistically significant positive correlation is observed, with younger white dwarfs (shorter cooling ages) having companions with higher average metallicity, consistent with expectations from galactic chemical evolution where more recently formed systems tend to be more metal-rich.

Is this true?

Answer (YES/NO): NO